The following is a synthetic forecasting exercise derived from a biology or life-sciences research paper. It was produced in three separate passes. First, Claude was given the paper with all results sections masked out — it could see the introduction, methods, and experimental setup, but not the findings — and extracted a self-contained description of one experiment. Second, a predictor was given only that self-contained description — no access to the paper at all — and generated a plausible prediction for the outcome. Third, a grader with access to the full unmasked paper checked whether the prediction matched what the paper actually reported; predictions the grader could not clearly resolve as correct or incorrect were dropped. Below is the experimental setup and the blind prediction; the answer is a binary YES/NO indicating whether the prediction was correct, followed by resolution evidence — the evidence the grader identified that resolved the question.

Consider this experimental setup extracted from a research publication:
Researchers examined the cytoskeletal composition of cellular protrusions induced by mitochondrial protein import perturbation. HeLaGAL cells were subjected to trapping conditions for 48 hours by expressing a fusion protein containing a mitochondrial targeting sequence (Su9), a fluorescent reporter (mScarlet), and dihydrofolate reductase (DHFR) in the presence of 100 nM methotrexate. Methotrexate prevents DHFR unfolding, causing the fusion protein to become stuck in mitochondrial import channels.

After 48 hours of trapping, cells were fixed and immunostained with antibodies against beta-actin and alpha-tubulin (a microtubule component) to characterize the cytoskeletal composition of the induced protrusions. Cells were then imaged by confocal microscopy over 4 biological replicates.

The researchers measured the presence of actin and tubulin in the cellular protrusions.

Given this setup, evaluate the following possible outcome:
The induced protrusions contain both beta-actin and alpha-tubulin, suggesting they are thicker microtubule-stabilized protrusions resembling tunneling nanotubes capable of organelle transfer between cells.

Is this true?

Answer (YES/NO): YES